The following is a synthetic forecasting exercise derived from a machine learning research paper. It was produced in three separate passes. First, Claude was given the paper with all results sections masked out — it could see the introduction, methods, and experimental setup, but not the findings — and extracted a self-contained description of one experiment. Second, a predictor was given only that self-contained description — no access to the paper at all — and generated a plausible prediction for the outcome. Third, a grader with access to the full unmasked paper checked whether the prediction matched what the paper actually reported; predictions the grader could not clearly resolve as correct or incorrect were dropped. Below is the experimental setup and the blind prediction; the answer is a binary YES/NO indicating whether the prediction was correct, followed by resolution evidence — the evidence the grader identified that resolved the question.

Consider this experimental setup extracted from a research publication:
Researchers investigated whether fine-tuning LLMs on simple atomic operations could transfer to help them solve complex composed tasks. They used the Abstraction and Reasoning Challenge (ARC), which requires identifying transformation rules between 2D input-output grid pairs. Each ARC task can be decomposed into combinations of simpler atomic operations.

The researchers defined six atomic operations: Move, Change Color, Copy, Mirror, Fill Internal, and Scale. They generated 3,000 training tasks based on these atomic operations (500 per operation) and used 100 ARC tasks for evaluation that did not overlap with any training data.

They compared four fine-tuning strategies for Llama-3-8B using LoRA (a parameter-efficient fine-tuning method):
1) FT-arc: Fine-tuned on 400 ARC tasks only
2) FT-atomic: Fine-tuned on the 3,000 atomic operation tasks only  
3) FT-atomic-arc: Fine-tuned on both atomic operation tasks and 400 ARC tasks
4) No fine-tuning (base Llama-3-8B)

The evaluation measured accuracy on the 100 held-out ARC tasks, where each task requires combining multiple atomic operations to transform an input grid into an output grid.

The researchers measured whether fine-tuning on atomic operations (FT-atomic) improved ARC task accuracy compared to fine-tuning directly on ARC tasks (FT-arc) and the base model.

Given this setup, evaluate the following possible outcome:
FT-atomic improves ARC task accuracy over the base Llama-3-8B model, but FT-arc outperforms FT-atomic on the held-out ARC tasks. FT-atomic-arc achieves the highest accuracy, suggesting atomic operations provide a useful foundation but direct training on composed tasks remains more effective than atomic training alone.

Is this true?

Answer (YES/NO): NO